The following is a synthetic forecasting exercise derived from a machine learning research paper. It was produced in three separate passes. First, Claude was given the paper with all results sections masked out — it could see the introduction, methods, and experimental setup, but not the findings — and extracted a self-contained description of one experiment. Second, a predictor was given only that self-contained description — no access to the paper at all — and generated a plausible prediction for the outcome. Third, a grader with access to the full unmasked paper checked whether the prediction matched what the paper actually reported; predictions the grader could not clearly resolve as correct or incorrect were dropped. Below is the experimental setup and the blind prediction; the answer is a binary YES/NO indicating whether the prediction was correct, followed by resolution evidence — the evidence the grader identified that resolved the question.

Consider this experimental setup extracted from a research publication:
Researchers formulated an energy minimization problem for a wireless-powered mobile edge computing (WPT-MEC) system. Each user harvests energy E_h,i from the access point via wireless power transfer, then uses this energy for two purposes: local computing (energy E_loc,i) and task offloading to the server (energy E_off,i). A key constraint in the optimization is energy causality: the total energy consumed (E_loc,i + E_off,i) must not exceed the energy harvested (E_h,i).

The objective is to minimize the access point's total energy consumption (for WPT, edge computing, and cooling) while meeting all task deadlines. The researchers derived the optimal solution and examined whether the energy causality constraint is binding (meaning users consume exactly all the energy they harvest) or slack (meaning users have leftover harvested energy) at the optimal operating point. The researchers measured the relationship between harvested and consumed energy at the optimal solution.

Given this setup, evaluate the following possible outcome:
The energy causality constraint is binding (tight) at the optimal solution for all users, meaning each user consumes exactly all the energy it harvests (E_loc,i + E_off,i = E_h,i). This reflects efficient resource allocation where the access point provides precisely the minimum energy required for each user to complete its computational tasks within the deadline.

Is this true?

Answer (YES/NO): YES